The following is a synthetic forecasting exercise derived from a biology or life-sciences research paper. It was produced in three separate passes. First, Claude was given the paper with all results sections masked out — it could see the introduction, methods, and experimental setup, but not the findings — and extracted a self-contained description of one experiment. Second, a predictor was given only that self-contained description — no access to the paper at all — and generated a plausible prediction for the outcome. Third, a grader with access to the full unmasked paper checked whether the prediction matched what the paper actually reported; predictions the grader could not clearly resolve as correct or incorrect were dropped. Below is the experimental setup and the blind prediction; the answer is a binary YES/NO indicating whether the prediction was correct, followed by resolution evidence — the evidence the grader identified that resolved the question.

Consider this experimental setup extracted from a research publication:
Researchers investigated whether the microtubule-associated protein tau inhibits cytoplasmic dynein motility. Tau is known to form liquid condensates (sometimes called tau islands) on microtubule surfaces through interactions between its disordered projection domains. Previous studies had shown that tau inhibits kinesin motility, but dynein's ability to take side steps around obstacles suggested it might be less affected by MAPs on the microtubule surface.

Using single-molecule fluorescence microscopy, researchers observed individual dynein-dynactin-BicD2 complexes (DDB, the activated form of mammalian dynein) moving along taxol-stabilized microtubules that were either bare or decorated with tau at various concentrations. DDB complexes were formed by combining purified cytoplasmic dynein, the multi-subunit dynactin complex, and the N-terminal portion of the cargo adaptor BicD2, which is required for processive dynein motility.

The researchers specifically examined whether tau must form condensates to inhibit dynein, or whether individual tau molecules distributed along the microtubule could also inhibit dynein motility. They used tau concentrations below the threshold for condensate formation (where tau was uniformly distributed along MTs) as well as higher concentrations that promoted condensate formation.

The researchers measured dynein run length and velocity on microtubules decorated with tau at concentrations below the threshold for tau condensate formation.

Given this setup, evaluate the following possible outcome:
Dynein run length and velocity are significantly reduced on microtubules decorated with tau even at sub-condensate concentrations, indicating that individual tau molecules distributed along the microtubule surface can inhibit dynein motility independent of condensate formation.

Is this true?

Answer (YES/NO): YES